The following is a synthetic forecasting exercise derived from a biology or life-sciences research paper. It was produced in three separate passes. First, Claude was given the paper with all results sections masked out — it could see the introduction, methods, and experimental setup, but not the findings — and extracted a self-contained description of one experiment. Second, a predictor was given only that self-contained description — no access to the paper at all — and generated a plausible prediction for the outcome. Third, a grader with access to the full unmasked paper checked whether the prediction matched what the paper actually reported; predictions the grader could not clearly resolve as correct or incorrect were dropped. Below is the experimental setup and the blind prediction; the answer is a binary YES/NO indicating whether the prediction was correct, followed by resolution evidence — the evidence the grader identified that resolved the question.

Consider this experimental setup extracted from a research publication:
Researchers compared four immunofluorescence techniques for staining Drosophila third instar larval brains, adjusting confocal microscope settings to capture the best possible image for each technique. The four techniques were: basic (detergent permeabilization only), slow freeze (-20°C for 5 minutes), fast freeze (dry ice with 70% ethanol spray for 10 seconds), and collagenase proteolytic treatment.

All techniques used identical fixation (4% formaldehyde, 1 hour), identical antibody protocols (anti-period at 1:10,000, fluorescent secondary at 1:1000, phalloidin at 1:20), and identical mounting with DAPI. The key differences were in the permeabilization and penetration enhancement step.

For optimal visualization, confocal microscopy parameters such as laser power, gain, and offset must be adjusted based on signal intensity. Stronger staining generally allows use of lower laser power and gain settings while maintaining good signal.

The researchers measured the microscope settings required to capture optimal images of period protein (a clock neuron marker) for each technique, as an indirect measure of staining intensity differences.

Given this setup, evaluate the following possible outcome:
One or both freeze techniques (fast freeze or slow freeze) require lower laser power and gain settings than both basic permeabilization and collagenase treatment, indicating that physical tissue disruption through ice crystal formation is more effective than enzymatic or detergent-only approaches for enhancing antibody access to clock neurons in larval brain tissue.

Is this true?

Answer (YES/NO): NO